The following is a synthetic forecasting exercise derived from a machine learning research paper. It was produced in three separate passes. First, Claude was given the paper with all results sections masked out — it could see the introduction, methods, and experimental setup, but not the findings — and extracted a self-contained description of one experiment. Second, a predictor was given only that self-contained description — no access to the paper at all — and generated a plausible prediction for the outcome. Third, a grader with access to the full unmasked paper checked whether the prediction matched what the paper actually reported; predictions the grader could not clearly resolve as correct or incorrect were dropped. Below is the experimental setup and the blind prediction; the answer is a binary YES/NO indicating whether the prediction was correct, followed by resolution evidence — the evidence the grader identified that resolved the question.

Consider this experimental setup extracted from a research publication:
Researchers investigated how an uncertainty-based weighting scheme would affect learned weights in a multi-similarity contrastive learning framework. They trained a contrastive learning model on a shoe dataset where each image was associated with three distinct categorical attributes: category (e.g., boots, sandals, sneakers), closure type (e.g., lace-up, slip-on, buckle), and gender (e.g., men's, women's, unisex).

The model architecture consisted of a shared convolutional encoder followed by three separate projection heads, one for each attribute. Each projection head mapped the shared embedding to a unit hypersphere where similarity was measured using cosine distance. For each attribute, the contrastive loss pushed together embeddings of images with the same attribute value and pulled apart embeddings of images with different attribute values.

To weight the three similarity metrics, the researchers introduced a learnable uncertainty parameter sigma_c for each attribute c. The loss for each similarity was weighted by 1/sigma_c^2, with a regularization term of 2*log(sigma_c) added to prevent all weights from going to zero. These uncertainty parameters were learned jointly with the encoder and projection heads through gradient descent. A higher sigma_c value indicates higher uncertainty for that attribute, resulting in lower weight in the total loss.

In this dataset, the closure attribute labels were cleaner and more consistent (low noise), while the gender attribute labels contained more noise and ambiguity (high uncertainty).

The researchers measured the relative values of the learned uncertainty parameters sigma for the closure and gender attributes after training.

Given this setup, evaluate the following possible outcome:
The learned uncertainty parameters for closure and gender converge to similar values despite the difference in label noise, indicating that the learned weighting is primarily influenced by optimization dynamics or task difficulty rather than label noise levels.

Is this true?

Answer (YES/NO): NO